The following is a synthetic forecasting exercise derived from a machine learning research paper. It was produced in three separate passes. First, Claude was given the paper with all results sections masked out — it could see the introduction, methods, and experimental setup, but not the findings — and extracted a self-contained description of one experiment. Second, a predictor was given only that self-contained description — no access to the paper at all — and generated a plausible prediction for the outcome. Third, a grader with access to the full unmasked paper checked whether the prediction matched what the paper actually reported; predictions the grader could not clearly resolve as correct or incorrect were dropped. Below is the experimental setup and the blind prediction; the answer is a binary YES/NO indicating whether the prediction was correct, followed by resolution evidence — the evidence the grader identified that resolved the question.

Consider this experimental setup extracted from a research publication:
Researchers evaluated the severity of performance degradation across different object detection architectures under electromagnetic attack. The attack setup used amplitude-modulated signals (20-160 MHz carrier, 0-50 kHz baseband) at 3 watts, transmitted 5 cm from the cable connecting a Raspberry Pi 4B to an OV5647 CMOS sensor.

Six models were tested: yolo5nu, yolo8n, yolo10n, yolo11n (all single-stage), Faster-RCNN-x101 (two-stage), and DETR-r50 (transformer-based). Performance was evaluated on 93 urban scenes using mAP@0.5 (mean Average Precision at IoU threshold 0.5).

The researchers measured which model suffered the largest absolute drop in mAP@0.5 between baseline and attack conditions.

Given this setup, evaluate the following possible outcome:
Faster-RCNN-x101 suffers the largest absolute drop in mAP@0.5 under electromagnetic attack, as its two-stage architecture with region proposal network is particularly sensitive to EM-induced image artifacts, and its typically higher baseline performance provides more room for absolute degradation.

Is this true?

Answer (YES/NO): NO